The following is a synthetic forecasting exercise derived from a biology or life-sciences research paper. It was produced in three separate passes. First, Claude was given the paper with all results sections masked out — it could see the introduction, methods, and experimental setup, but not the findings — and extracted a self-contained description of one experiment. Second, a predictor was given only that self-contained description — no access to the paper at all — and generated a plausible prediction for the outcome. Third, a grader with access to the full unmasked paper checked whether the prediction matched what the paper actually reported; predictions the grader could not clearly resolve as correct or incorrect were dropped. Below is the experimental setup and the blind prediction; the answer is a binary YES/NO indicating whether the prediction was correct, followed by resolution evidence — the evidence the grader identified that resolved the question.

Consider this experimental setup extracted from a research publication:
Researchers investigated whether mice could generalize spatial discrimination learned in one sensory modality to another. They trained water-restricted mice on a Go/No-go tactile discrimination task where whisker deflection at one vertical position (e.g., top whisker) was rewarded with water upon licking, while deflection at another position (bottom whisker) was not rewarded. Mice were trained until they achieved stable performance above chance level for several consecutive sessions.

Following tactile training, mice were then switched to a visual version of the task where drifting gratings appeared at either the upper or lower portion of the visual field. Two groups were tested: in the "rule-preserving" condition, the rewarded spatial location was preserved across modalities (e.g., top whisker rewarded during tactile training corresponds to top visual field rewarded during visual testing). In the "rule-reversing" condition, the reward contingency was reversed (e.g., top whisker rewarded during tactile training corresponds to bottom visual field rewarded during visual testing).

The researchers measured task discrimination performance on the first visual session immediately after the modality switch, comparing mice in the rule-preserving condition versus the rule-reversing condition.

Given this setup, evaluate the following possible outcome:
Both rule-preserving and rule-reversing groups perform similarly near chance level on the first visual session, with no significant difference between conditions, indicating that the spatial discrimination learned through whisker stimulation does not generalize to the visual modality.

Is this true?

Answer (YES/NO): NO